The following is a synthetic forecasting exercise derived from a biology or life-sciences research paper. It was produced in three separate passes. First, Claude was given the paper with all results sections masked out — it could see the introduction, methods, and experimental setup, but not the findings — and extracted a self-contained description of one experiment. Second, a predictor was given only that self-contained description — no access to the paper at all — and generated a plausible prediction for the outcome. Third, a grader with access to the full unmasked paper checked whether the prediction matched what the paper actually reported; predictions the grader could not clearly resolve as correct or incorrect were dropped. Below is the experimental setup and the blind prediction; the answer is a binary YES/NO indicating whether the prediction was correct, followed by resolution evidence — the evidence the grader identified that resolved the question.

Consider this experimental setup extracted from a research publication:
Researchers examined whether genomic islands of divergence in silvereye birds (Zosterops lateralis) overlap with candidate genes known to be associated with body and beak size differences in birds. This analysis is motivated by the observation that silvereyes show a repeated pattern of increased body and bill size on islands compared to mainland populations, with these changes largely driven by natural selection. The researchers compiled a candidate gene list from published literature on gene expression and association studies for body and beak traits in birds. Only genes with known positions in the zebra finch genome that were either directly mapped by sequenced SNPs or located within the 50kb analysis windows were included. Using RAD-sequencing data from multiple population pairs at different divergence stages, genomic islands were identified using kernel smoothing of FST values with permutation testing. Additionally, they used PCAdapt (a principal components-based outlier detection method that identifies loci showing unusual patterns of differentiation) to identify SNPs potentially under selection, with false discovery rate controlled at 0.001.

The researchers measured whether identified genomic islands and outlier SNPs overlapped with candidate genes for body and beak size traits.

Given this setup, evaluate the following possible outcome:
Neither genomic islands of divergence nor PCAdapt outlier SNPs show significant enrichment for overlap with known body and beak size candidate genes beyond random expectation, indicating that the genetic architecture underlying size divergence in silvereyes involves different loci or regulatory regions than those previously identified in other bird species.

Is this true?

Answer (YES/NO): NO